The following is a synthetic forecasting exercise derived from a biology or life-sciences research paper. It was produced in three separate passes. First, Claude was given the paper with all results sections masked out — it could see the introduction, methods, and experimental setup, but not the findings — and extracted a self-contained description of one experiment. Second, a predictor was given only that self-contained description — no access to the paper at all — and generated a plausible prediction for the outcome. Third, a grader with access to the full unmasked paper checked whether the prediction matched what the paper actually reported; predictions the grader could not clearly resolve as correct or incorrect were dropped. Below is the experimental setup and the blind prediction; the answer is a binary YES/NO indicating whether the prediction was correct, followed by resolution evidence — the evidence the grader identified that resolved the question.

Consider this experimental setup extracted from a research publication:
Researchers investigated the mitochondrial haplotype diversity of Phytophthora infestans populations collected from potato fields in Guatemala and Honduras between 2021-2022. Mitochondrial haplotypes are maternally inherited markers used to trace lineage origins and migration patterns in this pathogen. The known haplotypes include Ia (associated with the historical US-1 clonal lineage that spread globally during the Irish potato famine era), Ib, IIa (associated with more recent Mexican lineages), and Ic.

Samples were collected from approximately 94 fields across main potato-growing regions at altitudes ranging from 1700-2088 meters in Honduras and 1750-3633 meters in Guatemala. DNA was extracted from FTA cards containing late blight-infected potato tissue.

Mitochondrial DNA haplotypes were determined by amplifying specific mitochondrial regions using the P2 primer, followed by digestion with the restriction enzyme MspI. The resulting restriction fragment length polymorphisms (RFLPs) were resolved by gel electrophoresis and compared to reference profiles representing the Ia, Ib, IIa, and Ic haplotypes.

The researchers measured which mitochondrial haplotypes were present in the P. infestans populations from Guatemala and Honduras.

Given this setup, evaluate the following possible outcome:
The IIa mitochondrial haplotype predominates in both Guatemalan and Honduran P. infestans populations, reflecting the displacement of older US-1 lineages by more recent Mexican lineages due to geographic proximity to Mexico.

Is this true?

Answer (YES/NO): NO